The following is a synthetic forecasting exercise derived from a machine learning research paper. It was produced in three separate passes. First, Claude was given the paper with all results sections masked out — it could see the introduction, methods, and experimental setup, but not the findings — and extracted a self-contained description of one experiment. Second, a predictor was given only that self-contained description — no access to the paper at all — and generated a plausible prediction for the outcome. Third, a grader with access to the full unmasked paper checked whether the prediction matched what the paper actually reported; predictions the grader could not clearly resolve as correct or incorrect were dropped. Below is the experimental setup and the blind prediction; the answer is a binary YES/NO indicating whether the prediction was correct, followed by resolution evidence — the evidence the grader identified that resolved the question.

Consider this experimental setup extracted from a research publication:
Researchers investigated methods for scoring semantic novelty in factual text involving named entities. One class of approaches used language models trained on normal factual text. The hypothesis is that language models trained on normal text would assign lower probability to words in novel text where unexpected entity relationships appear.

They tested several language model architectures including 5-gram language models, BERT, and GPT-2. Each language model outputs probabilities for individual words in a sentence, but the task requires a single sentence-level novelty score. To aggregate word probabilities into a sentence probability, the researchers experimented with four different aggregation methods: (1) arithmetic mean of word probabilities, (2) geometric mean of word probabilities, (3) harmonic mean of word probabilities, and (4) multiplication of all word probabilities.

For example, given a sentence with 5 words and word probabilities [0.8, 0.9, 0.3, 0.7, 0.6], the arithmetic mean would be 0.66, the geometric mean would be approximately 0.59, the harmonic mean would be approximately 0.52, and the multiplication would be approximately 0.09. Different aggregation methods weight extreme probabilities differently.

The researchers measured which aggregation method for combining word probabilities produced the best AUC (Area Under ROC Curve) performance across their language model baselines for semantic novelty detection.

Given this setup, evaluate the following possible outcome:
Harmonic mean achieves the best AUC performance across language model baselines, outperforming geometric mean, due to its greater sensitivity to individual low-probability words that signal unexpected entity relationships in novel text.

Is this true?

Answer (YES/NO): YES